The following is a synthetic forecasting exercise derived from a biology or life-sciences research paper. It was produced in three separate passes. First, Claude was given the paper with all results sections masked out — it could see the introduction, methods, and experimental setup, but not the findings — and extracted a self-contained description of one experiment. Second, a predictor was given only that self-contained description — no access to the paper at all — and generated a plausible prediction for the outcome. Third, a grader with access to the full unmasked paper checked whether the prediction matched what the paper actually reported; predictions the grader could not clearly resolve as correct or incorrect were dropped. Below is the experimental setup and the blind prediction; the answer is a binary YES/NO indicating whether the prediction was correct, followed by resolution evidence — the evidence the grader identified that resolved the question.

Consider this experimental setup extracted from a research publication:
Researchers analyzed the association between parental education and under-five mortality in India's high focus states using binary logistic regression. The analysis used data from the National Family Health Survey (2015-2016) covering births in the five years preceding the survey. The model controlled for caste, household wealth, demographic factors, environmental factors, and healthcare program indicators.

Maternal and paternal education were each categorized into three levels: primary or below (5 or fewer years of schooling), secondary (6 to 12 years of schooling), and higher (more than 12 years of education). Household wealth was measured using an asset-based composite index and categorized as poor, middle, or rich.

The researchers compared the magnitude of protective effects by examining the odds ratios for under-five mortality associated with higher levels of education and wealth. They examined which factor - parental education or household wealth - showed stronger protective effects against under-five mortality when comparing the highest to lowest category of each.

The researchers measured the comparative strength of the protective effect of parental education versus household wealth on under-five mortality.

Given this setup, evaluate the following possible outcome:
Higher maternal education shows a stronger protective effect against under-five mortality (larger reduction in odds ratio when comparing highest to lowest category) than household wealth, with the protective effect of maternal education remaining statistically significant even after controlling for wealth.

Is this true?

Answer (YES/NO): YES